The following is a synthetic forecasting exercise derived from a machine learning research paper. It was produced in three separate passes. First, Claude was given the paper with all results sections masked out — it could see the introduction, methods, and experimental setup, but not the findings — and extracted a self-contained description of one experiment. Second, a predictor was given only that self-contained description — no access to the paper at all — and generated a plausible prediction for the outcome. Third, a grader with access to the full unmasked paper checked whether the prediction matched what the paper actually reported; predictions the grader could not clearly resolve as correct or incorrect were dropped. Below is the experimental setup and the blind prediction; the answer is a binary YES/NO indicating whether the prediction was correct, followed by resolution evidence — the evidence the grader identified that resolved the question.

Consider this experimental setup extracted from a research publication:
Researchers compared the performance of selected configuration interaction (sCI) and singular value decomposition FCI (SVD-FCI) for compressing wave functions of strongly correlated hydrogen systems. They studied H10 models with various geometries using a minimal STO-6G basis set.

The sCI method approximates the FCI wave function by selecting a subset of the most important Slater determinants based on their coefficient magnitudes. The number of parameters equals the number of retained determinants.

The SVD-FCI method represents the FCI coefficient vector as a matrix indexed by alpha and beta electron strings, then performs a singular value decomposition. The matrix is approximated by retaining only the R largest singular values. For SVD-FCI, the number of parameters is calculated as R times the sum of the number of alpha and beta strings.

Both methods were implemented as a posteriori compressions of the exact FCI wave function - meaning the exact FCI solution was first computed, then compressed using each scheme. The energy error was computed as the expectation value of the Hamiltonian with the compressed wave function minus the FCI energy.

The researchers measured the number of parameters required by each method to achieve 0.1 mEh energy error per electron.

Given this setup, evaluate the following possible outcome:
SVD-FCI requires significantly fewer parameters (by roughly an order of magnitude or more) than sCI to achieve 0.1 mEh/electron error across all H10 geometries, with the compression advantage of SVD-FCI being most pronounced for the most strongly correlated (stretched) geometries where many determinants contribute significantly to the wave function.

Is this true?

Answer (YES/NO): NO